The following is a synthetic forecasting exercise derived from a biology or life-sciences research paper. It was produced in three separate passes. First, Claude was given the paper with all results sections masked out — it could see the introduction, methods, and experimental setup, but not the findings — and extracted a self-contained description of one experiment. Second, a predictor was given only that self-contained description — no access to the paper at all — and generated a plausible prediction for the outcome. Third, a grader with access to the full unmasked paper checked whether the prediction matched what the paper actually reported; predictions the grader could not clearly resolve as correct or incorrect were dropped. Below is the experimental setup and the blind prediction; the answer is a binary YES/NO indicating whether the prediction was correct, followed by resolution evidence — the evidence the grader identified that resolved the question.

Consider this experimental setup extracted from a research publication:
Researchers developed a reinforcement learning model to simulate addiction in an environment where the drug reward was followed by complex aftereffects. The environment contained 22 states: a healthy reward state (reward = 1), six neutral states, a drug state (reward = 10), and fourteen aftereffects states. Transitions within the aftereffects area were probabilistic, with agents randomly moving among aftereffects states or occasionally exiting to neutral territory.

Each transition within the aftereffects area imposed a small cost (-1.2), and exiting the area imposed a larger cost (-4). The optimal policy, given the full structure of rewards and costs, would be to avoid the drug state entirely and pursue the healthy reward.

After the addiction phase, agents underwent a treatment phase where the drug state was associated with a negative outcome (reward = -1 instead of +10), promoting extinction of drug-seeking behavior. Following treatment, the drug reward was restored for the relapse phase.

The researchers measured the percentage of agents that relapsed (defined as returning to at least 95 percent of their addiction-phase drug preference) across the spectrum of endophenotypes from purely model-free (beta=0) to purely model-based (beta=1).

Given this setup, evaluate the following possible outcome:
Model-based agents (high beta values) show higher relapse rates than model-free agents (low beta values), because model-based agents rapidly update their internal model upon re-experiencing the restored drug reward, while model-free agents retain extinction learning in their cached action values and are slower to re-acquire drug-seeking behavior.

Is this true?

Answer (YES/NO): NO